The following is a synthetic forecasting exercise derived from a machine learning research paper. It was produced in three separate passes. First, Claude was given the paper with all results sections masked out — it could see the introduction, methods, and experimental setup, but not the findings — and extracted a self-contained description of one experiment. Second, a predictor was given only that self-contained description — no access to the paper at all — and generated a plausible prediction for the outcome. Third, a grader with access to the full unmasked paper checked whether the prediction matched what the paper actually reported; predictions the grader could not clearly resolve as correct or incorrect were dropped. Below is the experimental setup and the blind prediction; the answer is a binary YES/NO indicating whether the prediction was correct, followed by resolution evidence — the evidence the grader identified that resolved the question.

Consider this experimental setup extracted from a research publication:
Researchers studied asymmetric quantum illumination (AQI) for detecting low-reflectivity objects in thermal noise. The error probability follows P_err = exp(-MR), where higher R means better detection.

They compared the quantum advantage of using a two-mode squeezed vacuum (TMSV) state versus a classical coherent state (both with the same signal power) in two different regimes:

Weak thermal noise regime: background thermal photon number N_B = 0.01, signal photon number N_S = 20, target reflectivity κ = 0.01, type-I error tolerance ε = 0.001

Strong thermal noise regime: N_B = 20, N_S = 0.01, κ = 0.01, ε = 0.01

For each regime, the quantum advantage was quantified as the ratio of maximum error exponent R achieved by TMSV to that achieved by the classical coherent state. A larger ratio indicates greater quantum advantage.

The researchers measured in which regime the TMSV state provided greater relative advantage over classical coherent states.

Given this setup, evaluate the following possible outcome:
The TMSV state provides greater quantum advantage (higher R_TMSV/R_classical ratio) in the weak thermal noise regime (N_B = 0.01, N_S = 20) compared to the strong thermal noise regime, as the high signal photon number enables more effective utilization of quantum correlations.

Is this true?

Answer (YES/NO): NO